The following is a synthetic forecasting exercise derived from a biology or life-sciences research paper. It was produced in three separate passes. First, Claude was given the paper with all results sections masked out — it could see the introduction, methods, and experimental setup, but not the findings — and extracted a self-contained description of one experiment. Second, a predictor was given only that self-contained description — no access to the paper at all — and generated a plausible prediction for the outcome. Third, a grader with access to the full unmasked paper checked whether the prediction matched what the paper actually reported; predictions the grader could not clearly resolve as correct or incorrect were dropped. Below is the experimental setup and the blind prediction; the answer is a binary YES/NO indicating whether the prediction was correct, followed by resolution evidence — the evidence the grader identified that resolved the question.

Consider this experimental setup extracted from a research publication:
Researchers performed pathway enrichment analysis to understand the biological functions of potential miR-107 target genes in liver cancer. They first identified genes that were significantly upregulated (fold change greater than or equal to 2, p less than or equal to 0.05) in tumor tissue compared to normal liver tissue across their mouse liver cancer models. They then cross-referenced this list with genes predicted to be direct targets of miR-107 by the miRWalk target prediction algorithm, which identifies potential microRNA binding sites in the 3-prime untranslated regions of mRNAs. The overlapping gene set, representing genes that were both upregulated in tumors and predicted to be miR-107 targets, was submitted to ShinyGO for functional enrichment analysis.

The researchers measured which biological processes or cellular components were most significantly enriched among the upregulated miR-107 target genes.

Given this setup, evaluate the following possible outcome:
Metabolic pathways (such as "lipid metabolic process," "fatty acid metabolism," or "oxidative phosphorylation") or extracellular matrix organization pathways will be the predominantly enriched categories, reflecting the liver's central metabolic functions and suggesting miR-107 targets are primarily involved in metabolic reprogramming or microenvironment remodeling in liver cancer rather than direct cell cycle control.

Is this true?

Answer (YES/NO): NO